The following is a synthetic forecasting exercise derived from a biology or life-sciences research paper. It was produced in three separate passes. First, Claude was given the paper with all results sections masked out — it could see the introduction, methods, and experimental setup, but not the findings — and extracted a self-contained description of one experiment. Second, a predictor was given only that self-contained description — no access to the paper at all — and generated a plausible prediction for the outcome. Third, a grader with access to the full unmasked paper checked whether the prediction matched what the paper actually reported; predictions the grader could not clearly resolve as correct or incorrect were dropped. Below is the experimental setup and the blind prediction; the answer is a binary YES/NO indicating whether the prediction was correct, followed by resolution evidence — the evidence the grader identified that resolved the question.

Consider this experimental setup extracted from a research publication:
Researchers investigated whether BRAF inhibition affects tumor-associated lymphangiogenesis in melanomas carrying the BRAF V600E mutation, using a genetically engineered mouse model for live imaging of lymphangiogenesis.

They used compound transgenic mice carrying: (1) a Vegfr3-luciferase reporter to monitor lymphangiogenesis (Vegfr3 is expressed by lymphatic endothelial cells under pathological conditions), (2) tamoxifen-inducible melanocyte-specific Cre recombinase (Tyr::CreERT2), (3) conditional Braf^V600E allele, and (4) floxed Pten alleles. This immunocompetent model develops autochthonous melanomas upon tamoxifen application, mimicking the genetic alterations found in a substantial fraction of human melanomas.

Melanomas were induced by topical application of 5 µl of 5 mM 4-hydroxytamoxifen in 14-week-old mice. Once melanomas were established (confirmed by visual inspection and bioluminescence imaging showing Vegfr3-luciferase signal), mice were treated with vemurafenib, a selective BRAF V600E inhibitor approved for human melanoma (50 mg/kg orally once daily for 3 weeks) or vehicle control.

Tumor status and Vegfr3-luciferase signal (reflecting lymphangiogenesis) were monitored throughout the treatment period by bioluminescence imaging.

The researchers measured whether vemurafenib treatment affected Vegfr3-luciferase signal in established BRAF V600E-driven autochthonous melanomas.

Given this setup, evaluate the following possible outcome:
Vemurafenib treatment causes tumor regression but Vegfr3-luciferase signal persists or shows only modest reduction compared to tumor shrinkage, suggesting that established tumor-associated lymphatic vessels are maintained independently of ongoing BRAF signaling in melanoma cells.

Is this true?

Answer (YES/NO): NO